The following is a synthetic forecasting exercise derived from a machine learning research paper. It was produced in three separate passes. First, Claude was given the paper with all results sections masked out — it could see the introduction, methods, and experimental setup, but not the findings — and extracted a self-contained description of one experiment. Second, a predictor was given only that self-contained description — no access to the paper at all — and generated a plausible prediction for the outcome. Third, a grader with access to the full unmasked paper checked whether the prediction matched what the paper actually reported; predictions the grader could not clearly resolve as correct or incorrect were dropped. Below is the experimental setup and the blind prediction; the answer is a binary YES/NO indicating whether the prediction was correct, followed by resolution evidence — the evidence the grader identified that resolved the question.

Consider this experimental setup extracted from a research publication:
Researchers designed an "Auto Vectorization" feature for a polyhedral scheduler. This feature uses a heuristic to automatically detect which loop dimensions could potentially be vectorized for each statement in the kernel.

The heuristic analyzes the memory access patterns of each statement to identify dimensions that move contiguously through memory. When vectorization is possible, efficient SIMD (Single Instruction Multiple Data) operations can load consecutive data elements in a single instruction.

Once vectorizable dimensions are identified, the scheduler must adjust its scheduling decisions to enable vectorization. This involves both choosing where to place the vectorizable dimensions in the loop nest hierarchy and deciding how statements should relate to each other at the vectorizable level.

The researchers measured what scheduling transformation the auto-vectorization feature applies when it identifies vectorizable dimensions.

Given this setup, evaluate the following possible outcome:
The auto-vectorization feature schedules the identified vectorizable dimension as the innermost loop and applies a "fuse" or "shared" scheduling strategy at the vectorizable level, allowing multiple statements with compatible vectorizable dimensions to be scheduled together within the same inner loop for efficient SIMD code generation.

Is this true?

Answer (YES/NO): NO